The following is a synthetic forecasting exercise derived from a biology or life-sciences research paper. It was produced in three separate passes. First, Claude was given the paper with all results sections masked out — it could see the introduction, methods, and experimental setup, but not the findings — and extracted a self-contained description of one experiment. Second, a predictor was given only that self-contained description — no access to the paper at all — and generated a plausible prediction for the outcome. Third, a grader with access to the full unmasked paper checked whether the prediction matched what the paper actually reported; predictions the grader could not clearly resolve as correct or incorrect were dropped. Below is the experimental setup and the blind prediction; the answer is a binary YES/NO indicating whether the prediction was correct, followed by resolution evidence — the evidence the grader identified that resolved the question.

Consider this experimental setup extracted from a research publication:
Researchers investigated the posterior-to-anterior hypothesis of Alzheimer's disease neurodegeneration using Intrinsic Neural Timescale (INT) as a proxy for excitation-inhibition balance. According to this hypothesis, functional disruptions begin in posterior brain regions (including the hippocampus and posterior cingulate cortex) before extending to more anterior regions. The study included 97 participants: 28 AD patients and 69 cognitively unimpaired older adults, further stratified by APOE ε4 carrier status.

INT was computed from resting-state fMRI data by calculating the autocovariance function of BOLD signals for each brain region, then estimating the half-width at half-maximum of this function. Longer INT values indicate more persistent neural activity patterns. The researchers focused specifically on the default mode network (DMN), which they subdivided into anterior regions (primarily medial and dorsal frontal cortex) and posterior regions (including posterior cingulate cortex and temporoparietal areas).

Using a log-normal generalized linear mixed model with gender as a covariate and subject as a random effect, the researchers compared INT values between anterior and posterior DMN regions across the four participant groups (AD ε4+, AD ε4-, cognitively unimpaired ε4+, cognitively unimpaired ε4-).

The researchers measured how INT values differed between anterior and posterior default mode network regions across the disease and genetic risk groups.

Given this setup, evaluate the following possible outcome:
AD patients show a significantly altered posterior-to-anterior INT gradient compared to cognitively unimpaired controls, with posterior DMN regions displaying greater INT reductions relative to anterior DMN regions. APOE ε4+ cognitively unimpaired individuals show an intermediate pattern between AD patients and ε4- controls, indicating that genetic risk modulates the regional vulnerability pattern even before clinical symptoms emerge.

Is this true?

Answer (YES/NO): NO